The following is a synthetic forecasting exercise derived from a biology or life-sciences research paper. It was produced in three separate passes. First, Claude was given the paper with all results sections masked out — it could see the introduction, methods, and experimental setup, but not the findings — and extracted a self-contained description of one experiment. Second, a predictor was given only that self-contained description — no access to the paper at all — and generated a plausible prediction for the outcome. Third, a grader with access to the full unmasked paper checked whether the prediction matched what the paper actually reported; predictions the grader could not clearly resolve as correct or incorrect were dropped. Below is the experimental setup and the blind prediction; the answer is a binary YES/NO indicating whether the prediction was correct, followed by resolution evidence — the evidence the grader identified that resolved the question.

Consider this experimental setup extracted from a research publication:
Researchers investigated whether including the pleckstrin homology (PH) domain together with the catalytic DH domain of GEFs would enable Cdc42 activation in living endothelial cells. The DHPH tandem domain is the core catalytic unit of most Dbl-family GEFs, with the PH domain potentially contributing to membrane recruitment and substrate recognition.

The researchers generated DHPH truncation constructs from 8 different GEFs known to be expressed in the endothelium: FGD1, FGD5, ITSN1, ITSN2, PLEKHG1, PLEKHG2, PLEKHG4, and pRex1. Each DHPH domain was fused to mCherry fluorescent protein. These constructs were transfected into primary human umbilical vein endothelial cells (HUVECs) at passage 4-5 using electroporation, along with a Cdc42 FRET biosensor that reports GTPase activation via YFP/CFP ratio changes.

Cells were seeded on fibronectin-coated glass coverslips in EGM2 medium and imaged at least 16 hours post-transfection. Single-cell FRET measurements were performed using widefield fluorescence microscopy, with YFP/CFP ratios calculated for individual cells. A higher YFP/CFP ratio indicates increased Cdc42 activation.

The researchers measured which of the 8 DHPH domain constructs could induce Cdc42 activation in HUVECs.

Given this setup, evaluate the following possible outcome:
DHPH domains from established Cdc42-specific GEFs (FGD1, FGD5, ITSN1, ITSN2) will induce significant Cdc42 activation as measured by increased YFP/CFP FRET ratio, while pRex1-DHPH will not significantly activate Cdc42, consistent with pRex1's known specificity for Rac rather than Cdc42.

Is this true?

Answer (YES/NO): NO